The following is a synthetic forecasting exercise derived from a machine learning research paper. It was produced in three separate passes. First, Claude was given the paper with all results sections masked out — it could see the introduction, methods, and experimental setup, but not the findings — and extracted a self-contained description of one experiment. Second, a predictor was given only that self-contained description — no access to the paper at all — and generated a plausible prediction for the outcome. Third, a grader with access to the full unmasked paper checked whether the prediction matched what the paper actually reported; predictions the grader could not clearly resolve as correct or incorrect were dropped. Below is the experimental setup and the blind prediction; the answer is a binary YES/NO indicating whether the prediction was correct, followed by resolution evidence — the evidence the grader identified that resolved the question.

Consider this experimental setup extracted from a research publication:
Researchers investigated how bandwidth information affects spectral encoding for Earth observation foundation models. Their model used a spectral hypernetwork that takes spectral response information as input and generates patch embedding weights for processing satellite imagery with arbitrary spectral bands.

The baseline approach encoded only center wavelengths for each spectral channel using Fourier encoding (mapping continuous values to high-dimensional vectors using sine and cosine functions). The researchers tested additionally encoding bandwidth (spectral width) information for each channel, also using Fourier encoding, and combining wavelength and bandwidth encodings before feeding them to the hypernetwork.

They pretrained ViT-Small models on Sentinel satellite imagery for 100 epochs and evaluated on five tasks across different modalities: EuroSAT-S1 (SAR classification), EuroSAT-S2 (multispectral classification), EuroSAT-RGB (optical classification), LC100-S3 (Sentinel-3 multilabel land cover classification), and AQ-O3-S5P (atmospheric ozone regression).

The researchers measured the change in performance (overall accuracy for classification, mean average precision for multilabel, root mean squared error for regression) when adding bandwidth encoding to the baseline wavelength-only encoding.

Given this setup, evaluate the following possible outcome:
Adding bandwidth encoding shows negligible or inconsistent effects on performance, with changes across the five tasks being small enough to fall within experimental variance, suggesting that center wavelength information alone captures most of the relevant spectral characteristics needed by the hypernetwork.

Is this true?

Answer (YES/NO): NO